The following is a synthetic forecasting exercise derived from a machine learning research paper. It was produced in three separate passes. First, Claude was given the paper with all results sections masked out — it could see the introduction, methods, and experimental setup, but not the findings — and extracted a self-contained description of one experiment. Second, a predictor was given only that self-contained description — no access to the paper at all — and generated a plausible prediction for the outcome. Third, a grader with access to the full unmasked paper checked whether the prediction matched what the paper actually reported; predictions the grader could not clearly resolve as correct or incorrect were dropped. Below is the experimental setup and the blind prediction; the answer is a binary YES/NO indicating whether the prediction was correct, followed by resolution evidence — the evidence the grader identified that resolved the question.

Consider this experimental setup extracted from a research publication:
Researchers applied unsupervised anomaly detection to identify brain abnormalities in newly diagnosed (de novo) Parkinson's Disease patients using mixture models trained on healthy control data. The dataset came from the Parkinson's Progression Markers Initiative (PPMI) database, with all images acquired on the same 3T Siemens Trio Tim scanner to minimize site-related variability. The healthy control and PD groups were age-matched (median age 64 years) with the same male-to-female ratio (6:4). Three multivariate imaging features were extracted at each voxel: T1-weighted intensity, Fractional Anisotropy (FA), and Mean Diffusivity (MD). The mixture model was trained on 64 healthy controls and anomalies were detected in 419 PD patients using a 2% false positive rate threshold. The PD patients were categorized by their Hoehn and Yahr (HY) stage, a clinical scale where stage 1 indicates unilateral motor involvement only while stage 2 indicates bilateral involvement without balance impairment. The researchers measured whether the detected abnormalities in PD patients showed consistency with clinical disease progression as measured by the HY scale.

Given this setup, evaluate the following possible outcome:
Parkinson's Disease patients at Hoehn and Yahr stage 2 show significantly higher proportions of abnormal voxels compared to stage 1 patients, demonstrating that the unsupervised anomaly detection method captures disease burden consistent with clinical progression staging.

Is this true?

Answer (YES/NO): YES